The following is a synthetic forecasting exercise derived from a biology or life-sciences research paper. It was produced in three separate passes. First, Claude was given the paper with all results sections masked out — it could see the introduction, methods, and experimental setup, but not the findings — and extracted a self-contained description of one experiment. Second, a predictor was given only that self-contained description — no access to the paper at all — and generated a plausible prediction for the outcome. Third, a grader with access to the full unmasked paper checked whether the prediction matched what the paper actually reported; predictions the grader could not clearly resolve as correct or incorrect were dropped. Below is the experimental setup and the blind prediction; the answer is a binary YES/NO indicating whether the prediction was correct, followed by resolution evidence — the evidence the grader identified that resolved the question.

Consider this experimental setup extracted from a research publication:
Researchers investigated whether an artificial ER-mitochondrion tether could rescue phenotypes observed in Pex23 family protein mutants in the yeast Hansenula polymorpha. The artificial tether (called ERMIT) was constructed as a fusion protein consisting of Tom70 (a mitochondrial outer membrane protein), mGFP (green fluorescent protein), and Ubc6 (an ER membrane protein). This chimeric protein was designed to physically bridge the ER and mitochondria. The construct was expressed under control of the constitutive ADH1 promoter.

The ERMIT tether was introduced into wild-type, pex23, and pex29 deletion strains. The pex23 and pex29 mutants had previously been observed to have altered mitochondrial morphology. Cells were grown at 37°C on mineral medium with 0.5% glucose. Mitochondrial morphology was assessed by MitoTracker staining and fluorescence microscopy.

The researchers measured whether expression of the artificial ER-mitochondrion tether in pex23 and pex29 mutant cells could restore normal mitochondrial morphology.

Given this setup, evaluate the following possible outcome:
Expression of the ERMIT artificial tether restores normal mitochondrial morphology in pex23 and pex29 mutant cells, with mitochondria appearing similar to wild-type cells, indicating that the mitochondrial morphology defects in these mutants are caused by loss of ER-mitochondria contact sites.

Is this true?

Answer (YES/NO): NO